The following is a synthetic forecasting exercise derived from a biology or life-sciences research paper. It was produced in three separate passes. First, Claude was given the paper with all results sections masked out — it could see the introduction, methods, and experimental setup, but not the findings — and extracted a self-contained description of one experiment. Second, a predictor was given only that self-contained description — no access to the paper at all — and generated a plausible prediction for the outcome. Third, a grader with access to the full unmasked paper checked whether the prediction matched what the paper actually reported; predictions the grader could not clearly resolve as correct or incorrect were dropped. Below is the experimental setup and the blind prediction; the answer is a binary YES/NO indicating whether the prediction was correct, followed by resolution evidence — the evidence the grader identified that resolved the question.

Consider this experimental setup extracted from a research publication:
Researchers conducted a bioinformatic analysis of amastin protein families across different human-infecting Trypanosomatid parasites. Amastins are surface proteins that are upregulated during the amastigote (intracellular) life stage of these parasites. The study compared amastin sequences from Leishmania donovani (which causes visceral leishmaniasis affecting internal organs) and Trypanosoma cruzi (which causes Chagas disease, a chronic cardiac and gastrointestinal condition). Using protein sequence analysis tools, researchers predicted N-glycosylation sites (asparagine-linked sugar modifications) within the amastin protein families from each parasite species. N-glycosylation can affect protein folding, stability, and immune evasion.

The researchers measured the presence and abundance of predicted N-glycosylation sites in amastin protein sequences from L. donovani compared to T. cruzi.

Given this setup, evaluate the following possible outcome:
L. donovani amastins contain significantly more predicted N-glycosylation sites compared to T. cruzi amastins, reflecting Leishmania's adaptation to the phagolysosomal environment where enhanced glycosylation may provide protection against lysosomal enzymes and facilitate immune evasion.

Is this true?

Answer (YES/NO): YES